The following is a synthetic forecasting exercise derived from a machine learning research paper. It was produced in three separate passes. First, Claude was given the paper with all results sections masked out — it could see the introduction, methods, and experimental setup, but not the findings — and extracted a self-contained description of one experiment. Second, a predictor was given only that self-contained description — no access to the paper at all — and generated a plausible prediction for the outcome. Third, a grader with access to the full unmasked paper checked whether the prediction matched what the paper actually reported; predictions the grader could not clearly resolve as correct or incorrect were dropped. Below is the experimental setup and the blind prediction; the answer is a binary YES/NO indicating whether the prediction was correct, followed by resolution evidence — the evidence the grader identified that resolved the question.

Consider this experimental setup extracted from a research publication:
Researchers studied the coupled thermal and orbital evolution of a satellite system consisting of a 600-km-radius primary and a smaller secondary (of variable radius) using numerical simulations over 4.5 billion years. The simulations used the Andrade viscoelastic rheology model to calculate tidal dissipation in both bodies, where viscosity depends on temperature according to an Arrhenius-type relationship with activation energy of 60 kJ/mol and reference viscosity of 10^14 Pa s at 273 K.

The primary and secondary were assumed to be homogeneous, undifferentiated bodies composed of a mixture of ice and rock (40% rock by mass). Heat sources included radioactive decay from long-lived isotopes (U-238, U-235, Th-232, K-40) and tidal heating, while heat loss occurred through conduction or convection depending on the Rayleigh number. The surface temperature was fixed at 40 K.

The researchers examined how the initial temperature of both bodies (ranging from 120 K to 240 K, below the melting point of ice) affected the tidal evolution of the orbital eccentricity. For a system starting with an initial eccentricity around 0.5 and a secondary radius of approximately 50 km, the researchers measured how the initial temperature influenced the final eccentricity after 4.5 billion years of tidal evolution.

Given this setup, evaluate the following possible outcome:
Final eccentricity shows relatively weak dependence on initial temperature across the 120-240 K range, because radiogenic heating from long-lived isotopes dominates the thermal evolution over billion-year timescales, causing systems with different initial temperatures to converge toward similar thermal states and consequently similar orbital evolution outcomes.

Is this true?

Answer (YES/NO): NO